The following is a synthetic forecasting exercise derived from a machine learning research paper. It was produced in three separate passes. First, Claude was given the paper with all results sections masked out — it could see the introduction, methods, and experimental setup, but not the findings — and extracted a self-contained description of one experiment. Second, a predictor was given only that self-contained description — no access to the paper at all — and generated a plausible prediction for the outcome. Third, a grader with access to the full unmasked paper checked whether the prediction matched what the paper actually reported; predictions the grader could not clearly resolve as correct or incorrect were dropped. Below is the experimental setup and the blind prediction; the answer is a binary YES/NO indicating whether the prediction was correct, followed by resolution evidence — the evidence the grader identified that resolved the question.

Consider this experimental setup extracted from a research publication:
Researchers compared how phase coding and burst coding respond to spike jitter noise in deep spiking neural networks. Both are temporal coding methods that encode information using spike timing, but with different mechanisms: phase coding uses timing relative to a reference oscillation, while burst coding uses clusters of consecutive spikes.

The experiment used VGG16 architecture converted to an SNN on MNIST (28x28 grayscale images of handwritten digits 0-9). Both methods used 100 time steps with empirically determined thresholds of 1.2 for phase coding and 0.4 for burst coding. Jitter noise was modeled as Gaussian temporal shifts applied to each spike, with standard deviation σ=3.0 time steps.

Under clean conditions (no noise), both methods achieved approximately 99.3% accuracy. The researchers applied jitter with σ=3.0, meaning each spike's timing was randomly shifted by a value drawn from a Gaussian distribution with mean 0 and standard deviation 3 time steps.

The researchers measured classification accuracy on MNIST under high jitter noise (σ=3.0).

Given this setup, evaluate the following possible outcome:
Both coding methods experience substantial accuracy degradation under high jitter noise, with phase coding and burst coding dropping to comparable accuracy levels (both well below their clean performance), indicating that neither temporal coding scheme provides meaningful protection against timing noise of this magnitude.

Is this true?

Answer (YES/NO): YES